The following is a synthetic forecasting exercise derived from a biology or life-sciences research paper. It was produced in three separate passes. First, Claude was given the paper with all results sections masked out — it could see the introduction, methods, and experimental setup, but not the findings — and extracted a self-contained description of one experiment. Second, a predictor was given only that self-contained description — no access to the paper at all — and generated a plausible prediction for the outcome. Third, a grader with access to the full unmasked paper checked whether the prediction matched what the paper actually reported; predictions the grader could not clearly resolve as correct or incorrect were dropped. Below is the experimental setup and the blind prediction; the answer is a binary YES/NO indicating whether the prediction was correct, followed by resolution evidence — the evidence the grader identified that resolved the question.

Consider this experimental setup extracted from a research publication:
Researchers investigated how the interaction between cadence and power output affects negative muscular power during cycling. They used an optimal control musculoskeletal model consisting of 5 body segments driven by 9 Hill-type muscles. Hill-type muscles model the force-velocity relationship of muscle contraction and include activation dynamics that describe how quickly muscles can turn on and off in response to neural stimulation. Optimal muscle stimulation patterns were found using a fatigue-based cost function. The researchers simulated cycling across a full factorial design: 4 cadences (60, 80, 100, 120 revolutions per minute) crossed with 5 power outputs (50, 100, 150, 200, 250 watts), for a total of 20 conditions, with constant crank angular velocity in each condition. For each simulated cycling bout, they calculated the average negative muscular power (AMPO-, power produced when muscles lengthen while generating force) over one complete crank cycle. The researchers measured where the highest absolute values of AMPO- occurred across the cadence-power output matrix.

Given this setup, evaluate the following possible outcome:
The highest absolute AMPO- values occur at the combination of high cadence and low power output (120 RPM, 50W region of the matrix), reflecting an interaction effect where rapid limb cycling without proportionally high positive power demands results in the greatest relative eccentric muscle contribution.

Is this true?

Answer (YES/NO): NO